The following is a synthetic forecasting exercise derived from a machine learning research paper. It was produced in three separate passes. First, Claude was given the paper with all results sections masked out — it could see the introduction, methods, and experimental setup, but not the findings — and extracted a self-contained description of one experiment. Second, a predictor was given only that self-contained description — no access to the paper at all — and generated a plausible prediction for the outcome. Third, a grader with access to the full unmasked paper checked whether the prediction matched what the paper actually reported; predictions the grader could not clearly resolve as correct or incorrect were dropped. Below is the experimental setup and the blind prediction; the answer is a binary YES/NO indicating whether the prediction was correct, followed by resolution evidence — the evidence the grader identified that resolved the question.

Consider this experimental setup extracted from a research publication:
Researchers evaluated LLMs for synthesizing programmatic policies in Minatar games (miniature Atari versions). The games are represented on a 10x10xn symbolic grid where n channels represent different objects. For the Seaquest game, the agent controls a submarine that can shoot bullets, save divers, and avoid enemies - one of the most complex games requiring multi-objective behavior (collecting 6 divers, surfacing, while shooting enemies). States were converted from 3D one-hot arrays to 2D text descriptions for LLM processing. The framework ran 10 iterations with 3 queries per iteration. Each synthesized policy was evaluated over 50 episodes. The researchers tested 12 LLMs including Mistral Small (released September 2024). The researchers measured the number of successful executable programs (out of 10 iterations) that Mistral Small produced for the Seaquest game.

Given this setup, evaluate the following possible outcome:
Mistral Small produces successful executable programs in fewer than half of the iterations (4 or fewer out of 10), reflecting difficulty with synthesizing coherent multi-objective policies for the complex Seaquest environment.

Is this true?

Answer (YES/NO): YES